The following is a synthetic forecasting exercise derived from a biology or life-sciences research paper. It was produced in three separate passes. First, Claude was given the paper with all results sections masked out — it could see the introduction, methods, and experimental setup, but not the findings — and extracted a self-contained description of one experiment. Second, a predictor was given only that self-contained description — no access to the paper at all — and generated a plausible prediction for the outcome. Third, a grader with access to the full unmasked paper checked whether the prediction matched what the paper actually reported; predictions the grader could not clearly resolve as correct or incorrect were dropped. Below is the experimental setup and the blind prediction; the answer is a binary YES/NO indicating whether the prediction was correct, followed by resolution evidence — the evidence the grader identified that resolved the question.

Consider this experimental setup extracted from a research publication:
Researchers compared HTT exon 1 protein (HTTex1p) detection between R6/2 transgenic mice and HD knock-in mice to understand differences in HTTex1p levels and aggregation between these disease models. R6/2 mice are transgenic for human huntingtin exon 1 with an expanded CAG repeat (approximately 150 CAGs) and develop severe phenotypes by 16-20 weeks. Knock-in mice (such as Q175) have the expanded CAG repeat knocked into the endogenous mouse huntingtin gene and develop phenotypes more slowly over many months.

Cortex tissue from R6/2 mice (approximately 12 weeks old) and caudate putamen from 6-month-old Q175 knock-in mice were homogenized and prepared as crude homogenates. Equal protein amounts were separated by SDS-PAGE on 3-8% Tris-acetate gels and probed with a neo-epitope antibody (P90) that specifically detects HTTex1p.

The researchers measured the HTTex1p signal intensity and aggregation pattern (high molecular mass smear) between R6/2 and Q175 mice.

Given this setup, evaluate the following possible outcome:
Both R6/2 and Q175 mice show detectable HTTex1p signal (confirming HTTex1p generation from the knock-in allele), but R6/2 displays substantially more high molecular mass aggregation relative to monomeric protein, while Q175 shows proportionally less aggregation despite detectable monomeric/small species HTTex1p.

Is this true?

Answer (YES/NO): YES